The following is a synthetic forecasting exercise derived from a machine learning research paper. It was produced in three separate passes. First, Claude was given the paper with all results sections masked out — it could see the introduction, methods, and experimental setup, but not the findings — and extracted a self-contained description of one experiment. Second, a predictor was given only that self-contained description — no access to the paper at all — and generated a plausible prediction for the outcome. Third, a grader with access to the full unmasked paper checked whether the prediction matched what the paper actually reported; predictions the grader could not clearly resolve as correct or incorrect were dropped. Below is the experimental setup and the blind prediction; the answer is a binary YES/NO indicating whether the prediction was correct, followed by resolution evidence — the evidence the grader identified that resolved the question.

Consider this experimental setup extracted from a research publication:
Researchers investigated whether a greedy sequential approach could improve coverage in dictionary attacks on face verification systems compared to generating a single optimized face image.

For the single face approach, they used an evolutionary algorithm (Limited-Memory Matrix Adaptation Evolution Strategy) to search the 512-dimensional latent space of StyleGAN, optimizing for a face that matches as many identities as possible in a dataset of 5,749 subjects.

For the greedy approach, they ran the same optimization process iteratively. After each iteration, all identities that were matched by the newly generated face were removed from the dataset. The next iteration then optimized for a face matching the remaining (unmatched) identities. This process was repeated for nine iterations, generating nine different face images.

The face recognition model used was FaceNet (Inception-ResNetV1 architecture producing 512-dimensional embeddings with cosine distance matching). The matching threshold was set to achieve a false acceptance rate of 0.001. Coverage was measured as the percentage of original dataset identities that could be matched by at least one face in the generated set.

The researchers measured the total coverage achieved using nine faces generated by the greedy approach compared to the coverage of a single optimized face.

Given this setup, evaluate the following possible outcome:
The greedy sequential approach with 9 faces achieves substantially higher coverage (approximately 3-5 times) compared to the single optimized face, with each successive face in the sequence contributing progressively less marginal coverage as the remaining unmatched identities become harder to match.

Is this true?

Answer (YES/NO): NO